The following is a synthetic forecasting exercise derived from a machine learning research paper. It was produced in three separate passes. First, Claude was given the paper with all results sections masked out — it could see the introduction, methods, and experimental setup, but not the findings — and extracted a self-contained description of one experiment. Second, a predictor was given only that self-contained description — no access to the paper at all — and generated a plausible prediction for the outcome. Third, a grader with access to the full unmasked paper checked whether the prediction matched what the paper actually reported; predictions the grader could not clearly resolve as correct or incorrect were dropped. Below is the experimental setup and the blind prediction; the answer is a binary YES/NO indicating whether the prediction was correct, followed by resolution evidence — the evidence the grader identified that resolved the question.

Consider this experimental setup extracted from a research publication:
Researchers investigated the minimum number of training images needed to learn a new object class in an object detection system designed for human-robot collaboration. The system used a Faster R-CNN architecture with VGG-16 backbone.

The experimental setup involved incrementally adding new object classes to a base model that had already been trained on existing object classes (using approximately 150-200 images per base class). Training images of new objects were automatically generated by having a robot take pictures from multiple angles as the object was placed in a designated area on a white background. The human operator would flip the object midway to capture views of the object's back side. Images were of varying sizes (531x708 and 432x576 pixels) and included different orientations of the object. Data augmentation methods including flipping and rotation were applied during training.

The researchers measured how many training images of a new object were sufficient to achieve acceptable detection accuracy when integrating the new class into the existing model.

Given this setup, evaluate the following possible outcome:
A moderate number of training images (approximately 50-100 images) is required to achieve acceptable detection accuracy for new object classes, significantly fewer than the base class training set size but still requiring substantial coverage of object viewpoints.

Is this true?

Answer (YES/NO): NO